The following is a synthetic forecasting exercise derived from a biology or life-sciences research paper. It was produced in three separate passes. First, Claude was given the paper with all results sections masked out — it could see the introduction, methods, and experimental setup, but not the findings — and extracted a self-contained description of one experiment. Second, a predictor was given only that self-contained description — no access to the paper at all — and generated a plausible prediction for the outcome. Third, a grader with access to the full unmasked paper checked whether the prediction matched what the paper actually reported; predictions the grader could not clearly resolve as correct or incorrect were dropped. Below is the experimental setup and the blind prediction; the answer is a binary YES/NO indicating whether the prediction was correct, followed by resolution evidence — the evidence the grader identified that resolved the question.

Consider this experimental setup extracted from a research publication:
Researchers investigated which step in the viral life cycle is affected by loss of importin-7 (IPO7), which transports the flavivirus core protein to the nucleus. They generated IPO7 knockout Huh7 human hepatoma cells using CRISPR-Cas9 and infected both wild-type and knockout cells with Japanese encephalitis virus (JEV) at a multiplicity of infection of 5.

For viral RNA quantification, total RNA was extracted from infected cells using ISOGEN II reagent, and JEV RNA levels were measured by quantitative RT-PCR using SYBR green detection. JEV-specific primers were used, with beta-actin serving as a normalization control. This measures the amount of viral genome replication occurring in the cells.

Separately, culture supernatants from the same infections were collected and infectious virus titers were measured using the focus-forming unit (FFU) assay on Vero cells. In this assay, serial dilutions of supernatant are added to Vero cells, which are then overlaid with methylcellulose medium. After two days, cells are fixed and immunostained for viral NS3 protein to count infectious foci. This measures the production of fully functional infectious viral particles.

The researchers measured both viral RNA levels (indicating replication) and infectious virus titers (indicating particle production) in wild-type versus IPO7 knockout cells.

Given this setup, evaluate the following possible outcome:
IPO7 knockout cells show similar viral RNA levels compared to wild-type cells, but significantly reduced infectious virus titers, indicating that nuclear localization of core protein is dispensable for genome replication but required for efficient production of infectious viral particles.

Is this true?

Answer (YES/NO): NO